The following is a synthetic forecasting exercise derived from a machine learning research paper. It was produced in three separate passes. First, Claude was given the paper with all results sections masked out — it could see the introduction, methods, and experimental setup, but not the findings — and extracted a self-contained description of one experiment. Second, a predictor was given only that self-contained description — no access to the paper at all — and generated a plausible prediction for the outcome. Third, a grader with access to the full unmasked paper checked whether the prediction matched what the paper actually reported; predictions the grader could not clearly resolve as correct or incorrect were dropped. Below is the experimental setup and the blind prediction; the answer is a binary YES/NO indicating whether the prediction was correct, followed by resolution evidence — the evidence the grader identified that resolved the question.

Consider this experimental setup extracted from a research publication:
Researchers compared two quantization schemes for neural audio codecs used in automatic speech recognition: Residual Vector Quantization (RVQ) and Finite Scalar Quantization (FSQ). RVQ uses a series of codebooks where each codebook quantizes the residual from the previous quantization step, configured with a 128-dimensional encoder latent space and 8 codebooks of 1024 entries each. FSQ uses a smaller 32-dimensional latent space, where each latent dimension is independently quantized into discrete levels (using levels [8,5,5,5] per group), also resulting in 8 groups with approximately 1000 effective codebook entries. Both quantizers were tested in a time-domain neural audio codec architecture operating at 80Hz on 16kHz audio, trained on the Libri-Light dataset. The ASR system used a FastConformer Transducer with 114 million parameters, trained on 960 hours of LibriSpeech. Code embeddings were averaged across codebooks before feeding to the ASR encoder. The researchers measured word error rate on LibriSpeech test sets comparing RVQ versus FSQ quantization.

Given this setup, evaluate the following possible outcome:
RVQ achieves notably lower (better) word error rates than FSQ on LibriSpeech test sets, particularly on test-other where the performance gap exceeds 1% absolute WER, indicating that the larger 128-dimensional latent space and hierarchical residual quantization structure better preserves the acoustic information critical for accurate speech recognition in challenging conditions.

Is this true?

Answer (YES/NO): NO